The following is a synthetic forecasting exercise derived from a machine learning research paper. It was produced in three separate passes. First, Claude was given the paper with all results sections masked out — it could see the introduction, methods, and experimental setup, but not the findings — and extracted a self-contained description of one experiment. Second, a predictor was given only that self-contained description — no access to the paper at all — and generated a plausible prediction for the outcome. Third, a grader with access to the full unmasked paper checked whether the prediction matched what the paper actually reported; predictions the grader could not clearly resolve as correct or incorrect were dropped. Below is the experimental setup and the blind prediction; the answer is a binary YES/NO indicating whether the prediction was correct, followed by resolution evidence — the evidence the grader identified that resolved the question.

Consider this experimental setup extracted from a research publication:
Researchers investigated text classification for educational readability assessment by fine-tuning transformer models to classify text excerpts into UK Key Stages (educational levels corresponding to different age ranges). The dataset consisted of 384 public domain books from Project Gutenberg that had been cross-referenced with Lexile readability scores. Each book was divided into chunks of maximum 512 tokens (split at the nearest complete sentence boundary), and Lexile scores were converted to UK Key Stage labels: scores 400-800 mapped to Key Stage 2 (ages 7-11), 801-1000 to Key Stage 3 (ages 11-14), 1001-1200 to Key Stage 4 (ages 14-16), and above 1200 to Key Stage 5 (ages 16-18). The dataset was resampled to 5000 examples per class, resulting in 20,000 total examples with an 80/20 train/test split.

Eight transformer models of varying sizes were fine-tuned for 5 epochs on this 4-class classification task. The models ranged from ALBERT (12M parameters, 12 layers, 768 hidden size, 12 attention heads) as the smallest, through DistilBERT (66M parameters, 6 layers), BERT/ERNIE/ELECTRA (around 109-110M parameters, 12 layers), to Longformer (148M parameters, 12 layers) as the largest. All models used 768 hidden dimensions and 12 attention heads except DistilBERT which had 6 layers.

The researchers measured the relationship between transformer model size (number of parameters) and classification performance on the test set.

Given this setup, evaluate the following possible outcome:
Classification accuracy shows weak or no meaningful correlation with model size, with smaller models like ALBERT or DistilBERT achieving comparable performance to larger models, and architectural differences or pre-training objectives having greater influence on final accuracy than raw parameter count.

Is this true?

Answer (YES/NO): NO